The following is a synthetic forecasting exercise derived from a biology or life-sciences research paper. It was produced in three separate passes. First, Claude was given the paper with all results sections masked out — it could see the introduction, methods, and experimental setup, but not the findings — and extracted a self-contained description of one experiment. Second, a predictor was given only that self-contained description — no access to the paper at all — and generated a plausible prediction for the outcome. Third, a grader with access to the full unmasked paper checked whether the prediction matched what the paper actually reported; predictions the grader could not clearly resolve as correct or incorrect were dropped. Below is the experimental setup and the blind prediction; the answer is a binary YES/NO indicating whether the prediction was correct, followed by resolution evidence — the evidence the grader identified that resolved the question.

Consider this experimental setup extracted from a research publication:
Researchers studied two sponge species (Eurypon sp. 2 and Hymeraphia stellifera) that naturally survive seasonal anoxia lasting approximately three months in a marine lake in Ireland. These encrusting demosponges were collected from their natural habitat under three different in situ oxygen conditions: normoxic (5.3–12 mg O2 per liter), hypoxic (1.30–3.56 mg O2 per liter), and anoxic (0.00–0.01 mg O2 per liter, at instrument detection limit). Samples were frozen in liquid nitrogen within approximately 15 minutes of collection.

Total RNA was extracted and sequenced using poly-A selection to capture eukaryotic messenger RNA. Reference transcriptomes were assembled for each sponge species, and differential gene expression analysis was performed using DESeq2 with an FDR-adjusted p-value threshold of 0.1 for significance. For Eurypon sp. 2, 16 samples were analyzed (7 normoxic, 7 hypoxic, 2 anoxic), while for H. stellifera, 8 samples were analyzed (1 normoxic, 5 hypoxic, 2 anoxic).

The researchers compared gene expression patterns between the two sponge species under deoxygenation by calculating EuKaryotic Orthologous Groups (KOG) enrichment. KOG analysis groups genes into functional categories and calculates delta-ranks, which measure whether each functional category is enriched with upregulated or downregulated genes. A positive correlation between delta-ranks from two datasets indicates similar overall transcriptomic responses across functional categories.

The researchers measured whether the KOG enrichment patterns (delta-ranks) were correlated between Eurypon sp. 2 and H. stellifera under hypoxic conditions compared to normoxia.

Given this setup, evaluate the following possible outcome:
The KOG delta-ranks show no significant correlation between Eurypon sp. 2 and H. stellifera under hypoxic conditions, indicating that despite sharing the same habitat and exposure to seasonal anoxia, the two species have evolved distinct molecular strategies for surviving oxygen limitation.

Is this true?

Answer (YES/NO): YES